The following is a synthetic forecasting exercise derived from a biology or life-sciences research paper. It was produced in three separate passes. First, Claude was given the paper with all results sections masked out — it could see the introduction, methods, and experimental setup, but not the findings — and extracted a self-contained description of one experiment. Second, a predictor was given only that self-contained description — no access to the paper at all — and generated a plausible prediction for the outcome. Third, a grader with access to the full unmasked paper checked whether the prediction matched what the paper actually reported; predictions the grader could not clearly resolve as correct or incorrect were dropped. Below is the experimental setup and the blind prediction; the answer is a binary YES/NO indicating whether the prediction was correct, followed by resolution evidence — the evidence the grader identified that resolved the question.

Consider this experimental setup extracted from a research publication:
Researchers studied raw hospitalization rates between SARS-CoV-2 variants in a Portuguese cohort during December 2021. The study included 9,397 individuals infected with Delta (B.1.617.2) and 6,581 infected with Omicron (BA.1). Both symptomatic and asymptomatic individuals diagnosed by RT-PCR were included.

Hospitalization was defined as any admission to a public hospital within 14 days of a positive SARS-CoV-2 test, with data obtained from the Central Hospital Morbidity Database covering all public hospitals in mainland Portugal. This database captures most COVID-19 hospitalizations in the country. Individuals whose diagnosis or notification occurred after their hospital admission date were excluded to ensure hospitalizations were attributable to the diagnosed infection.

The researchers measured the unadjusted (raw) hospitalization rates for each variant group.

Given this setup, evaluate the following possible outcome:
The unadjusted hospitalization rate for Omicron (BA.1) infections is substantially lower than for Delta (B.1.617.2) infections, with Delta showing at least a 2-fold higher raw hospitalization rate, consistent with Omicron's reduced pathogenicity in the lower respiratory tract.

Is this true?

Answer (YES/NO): YES